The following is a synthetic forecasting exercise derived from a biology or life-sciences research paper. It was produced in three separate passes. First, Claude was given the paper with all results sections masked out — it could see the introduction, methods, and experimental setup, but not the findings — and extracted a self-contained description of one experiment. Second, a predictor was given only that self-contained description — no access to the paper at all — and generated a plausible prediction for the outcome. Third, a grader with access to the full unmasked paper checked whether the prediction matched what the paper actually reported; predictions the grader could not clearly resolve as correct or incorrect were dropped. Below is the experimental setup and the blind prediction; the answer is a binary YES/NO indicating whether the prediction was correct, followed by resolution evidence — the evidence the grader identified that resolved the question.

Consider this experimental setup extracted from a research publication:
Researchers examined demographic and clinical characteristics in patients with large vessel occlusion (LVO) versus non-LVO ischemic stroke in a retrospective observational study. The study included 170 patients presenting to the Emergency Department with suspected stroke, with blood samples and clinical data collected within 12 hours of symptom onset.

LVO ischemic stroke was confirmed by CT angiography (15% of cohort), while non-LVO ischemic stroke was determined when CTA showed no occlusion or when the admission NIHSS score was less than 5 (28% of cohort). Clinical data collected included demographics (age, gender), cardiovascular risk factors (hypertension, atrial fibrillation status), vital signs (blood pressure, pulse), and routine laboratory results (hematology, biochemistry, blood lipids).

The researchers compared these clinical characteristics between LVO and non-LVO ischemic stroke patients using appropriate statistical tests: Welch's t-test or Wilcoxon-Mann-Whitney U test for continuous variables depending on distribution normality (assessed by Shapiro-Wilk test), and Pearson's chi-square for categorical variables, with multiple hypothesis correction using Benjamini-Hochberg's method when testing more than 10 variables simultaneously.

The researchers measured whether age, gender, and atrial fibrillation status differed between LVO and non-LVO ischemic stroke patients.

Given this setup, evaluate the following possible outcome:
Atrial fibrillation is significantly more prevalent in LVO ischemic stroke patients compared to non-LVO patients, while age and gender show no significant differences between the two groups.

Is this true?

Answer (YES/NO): YES